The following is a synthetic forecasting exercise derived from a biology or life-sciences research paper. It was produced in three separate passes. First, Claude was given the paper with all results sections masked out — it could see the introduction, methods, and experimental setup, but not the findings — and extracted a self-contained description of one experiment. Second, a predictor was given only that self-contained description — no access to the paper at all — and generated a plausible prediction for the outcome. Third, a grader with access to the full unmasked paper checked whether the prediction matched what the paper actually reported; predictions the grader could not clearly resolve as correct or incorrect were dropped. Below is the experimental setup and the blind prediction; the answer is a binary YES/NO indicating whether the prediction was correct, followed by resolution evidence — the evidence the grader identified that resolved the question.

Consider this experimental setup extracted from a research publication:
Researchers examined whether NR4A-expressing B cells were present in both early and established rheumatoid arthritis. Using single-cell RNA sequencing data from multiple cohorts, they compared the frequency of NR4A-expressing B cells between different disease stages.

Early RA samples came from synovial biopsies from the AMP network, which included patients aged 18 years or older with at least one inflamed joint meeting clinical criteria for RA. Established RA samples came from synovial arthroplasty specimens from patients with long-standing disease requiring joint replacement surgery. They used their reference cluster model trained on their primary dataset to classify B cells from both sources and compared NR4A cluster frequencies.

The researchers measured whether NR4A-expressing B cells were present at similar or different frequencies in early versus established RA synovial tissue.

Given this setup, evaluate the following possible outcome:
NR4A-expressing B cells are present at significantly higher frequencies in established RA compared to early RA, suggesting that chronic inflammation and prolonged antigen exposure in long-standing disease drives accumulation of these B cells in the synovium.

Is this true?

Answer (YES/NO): NO